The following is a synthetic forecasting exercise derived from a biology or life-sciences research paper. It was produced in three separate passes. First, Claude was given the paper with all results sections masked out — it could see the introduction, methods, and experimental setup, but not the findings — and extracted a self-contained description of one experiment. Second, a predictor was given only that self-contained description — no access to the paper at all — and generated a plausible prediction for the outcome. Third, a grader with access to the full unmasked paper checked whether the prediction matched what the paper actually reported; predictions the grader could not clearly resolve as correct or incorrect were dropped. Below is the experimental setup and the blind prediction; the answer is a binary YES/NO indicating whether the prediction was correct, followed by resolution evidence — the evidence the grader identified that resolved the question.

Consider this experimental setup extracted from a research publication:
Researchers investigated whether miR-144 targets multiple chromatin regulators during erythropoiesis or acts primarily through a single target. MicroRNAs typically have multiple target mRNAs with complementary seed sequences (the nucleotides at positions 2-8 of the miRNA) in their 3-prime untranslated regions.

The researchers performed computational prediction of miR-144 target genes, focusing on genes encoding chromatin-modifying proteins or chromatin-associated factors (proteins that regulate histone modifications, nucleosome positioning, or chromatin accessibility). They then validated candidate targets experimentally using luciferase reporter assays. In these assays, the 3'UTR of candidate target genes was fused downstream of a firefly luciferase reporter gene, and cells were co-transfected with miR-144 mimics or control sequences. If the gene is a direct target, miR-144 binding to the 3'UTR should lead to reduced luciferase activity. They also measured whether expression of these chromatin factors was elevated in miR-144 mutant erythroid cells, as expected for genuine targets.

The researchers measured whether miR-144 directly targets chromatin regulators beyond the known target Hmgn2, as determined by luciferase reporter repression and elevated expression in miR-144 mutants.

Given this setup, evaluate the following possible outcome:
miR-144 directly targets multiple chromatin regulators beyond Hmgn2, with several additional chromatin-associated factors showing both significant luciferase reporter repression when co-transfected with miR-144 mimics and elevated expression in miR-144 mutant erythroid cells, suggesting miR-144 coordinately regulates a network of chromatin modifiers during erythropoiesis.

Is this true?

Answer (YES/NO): NO